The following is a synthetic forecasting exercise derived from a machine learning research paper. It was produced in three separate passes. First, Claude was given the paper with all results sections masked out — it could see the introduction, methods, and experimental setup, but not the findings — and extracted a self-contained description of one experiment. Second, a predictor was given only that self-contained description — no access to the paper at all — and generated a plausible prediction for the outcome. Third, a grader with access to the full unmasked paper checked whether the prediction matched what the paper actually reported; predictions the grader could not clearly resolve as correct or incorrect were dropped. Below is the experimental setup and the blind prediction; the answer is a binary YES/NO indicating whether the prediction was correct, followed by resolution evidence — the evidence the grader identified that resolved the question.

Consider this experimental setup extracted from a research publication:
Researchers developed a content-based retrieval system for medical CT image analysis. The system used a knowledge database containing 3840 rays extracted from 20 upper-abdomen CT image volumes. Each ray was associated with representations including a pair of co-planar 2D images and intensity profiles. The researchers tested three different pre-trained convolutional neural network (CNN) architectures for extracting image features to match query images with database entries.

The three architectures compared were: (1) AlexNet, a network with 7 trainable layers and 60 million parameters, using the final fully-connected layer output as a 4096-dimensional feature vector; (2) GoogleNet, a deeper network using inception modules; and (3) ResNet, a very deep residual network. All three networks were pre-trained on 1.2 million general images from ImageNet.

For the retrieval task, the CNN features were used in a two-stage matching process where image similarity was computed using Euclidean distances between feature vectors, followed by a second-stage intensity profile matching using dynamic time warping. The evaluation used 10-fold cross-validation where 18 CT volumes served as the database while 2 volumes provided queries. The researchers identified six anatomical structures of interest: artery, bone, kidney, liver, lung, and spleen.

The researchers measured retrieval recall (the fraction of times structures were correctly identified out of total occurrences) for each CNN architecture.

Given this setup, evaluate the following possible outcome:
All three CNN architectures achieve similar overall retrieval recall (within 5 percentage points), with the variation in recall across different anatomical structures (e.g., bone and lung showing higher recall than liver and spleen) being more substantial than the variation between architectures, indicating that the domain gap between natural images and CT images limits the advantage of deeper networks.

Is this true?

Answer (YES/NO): NO